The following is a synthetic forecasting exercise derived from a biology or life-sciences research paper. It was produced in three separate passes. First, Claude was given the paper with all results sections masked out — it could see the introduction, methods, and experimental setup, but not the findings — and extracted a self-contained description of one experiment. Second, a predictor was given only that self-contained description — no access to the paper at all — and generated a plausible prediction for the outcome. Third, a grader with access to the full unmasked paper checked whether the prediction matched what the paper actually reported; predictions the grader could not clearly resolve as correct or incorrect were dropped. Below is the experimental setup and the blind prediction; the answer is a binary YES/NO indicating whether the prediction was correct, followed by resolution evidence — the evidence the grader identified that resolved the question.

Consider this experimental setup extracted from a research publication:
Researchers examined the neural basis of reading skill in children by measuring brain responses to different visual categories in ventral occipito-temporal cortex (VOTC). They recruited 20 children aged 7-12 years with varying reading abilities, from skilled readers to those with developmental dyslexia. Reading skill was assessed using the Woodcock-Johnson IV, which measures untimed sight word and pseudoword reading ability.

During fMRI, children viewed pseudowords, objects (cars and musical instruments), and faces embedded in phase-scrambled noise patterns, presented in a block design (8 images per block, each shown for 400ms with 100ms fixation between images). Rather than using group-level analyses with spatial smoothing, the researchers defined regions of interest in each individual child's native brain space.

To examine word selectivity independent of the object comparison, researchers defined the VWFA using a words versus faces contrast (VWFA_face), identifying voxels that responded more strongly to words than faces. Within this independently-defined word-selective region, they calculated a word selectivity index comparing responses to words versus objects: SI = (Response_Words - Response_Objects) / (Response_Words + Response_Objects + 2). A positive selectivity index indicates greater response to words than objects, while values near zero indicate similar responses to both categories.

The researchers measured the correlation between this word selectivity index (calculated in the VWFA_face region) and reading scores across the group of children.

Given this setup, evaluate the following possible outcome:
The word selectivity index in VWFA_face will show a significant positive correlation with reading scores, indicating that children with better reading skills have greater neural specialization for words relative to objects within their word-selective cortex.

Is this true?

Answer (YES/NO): YES